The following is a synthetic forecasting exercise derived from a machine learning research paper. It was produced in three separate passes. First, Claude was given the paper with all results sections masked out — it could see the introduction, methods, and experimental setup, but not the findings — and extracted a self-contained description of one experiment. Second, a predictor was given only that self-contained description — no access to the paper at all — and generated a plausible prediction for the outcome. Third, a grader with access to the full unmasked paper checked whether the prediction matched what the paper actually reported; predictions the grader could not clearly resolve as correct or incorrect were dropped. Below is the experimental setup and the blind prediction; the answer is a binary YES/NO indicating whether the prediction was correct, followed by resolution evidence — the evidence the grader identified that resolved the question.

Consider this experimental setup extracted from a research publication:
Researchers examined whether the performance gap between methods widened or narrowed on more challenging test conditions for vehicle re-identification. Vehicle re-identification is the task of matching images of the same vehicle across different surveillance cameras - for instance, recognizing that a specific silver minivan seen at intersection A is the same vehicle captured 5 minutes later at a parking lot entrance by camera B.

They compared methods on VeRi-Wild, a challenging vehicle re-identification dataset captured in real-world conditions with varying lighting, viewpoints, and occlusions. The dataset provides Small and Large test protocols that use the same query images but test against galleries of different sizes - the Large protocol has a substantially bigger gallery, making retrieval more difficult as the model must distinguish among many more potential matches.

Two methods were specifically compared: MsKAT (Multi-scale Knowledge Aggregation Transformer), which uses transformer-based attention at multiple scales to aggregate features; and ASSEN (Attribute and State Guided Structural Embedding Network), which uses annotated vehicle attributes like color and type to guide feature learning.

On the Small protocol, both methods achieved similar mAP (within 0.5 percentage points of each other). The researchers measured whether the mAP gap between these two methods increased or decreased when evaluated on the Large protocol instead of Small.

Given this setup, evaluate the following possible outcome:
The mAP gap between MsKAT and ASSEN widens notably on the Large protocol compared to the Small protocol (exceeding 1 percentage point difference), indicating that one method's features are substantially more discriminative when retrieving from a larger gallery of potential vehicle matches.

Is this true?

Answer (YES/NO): YES